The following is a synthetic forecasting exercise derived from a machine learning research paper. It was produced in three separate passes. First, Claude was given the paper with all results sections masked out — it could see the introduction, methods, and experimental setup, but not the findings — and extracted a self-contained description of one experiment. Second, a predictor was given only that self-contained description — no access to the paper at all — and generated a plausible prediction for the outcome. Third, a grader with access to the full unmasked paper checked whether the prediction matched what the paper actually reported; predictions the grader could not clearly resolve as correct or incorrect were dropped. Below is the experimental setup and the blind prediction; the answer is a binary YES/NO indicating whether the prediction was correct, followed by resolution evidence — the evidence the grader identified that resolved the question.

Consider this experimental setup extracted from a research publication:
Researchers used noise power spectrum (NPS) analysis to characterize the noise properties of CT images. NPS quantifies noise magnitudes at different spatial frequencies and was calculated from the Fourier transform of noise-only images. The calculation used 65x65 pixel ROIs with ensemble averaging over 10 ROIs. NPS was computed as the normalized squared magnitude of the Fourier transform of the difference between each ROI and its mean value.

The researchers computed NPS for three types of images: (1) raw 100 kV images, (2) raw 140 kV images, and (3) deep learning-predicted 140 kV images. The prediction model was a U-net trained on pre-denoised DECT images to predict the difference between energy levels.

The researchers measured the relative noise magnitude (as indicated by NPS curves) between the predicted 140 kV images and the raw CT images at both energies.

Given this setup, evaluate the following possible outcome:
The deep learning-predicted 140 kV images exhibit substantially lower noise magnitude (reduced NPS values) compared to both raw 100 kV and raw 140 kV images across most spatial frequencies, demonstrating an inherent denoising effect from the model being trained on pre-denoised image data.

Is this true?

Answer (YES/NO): NO